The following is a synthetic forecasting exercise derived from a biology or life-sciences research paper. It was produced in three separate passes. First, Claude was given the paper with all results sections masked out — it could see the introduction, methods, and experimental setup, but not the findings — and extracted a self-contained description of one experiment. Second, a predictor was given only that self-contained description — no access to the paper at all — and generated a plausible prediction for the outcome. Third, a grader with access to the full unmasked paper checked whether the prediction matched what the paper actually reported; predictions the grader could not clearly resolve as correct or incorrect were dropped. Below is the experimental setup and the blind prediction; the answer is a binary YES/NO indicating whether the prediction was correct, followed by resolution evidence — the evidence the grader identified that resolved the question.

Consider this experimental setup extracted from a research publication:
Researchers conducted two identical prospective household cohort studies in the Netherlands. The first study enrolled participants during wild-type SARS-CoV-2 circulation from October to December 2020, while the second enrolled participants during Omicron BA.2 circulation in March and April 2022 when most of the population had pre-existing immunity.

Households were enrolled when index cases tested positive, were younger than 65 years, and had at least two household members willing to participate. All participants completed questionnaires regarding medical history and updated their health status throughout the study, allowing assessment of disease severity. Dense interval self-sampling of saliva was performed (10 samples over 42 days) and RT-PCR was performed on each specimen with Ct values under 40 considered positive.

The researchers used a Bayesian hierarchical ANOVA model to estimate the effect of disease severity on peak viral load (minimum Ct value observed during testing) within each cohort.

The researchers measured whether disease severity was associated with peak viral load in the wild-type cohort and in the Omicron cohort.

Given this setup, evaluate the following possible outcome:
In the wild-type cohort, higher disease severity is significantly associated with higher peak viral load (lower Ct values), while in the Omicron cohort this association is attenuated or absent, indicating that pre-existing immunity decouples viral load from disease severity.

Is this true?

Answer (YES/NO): YES